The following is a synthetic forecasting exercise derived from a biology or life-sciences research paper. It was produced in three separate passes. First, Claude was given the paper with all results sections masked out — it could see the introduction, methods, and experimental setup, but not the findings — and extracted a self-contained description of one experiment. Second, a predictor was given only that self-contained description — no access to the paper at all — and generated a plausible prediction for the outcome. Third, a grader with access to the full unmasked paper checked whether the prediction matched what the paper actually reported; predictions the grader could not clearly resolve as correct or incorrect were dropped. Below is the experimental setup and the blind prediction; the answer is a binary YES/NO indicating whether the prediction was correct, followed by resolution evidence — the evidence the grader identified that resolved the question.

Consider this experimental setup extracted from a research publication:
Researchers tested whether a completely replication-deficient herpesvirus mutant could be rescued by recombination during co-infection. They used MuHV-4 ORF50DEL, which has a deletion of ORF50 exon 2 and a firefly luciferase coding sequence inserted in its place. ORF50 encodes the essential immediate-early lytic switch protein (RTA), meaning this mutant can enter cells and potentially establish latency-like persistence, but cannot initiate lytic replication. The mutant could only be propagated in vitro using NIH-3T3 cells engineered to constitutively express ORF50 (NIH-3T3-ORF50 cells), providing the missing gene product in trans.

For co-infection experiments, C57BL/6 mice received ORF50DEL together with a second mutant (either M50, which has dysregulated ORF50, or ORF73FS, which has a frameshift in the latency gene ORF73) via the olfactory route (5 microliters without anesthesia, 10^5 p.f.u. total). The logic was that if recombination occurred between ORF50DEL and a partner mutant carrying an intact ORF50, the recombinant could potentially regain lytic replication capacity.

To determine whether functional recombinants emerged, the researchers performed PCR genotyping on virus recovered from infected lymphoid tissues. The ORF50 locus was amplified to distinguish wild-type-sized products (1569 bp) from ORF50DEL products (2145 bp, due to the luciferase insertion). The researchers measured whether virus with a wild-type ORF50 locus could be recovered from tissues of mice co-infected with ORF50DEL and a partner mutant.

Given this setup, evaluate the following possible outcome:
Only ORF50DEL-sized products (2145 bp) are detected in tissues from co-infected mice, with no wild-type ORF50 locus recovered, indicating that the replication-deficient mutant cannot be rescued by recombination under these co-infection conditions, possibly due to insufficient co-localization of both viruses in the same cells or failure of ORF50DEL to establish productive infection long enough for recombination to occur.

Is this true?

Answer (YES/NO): NO